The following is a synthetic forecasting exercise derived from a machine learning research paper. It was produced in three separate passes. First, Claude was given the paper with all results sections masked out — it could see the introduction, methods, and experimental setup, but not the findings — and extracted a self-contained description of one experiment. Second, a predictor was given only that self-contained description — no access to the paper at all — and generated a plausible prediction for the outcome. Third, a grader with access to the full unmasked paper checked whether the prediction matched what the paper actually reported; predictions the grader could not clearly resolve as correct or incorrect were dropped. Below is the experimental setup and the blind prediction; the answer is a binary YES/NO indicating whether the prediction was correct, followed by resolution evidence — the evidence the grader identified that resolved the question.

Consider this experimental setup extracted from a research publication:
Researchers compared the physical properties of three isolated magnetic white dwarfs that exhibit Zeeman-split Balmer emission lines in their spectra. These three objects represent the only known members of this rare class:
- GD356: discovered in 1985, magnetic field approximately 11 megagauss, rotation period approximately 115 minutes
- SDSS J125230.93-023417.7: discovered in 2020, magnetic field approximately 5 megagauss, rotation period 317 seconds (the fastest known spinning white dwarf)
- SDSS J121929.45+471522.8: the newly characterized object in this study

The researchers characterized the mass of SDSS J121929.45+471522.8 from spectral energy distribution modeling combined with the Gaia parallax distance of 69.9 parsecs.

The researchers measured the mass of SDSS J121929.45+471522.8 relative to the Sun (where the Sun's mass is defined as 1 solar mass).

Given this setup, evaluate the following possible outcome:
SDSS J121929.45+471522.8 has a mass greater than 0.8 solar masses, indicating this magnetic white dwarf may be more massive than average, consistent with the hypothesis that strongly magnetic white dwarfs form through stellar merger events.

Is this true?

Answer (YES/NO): NO